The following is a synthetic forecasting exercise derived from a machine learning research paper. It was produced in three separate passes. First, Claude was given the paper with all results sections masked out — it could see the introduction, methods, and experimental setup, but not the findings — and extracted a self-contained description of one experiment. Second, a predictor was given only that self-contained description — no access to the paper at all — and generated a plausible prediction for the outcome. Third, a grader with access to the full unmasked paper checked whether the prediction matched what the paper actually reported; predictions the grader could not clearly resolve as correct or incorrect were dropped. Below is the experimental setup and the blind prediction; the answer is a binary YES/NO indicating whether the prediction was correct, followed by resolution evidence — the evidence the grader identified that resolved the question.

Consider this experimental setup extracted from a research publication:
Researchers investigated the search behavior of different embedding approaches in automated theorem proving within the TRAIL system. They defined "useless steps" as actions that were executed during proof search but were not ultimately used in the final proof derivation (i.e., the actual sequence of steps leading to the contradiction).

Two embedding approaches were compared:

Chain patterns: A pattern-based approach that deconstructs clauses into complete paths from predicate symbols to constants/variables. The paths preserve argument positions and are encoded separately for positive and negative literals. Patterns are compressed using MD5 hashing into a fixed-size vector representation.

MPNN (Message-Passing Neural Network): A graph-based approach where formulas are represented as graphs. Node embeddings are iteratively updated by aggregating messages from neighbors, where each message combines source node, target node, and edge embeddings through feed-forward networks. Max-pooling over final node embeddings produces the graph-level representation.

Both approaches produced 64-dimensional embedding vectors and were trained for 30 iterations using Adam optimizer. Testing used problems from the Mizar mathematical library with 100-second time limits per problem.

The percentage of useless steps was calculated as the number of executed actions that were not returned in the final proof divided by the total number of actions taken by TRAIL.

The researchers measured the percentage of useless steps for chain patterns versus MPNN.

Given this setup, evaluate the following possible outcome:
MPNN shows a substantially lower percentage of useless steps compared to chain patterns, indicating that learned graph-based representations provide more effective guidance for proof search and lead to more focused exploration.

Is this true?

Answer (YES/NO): YES